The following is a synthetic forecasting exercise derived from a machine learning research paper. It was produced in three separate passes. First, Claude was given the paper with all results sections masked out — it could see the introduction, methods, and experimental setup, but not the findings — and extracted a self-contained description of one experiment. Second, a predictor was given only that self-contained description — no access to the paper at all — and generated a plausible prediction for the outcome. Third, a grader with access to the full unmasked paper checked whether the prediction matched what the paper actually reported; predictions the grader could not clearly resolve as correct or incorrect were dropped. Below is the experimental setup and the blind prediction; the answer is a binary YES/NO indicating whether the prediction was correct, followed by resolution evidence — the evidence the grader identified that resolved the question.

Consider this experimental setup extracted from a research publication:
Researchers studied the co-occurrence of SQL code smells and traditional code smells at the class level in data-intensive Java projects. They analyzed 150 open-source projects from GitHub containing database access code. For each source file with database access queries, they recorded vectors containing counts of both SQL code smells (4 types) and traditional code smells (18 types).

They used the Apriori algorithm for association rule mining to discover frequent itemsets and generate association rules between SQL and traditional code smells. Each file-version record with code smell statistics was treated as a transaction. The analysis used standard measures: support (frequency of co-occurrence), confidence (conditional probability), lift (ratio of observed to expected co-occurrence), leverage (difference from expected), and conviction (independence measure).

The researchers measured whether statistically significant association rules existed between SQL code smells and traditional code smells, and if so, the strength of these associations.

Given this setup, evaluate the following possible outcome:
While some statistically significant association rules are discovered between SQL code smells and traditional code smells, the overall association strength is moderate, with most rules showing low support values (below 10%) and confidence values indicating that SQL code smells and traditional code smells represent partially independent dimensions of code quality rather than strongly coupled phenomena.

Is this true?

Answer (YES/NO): NO